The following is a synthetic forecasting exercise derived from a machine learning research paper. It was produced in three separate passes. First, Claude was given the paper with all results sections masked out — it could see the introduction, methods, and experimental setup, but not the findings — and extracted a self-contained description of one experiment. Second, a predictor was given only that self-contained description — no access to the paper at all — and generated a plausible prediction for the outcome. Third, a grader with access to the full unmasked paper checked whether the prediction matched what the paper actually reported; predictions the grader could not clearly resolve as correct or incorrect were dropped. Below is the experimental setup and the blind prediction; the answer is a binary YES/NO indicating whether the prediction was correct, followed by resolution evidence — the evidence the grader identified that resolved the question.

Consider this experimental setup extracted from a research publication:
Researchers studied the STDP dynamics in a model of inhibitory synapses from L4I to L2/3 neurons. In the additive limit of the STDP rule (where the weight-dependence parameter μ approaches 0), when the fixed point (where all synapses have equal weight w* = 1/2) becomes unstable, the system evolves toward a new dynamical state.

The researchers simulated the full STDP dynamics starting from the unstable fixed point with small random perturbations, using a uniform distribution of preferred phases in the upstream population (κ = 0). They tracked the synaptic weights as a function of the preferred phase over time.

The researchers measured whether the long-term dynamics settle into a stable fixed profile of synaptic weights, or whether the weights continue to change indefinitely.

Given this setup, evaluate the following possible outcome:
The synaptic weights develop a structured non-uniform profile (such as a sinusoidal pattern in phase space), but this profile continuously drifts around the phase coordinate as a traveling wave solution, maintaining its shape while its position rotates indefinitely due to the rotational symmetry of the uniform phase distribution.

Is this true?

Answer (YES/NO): YES